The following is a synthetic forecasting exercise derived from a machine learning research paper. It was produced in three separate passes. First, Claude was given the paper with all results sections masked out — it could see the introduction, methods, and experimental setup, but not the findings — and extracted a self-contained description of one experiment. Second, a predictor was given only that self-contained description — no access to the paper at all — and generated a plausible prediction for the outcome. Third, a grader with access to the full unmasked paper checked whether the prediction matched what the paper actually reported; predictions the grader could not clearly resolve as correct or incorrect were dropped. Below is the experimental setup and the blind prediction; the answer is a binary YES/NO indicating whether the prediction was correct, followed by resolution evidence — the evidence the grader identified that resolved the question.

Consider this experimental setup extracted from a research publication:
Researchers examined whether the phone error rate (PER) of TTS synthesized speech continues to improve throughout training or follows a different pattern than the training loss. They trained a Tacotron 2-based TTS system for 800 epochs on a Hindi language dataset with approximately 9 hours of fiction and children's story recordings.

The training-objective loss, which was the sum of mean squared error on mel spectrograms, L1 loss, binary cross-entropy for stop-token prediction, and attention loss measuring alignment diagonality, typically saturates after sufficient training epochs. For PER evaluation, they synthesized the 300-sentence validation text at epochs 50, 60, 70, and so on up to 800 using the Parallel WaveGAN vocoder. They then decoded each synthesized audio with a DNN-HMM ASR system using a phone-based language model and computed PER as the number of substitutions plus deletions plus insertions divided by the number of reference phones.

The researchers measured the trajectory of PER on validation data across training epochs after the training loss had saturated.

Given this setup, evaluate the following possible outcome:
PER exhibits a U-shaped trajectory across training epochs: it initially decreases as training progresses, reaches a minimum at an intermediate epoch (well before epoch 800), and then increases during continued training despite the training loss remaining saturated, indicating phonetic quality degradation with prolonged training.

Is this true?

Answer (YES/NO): NO